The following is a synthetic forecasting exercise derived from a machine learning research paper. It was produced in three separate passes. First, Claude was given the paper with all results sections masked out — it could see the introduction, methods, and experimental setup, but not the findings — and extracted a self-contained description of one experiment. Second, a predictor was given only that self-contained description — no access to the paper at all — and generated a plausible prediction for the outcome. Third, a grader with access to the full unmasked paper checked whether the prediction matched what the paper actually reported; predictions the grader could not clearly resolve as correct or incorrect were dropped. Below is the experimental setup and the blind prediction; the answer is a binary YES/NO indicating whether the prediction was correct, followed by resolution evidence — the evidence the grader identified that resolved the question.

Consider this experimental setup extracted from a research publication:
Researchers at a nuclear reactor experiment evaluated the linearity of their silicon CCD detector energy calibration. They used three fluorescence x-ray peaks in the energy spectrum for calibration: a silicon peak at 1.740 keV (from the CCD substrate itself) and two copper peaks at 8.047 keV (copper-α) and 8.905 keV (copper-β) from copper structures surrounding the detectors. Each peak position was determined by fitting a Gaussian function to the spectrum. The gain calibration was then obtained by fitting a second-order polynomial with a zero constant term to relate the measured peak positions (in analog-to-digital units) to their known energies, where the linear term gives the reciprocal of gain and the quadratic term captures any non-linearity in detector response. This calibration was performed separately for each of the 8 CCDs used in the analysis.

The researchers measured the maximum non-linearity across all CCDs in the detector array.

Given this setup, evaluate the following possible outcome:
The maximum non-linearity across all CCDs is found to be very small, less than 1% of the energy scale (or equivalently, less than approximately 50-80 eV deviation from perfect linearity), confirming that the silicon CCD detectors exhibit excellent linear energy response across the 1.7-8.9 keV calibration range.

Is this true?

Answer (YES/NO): YES